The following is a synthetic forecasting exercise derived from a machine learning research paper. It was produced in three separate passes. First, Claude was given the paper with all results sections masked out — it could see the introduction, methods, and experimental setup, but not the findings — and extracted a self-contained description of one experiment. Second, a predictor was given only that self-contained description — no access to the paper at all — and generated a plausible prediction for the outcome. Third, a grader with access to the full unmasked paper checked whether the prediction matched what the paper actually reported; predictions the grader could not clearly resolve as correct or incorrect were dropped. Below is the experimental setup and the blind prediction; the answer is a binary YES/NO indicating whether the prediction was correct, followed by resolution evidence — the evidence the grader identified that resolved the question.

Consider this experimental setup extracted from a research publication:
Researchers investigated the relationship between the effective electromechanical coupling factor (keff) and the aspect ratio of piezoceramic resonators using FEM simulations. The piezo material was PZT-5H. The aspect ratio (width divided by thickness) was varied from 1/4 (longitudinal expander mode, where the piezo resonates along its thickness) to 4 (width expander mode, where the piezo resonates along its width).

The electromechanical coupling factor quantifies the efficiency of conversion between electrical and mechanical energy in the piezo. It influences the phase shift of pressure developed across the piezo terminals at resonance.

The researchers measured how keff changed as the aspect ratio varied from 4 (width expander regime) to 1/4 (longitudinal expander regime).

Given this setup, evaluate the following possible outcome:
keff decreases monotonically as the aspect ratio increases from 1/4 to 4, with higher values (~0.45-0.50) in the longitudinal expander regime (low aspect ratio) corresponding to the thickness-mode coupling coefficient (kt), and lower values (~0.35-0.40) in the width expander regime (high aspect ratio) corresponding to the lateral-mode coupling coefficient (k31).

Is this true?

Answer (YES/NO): NO